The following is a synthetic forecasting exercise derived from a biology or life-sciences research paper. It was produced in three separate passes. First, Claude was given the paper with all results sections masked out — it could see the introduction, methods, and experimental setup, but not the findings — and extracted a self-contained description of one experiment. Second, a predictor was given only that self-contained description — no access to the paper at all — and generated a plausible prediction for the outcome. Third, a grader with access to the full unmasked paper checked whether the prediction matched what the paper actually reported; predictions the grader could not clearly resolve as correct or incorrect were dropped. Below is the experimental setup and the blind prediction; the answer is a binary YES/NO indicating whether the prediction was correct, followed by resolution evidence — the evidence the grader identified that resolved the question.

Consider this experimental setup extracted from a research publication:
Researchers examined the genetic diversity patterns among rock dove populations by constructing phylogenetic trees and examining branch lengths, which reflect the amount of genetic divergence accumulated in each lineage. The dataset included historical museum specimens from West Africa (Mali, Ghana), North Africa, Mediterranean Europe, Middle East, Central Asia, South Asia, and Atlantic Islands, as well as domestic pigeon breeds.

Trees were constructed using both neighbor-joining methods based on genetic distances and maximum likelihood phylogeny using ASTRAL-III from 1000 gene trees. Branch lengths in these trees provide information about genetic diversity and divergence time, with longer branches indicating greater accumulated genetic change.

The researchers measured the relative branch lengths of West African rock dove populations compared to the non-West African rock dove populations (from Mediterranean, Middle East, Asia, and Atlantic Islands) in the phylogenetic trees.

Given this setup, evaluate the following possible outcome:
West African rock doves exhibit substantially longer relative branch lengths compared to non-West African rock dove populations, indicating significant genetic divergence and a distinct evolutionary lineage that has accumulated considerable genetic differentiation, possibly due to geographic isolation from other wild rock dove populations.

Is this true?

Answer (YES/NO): YES